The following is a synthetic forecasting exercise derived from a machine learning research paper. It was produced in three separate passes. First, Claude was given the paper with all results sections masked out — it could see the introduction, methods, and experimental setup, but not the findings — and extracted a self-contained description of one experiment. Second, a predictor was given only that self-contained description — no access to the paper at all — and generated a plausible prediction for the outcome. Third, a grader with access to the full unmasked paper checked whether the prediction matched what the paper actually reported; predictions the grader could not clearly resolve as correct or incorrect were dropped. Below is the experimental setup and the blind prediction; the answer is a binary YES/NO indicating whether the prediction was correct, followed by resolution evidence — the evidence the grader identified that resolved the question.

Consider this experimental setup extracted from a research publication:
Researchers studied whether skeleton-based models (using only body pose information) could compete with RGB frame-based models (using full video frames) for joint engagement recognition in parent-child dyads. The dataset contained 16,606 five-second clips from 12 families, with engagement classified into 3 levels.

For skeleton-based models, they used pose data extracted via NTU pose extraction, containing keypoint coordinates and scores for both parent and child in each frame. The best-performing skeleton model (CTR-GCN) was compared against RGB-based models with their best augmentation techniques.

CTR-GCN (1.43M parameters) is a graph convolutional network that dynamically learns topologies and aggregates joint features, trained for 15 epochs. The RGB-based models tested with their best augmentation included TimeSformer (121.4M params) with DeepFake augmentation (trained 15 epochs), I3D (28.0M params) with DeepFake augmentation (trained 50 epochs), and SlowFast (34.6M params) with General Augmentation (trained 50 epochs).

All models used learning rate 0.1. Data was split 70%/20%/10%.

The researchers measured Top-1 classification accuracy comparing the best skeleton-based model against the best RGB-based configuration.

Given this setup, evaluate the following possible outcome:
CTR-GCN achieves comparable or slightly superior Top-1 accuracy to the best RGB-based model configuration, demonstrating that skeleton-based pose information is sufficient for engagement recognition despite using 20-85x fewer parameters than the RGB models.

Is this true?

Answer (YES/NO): NO